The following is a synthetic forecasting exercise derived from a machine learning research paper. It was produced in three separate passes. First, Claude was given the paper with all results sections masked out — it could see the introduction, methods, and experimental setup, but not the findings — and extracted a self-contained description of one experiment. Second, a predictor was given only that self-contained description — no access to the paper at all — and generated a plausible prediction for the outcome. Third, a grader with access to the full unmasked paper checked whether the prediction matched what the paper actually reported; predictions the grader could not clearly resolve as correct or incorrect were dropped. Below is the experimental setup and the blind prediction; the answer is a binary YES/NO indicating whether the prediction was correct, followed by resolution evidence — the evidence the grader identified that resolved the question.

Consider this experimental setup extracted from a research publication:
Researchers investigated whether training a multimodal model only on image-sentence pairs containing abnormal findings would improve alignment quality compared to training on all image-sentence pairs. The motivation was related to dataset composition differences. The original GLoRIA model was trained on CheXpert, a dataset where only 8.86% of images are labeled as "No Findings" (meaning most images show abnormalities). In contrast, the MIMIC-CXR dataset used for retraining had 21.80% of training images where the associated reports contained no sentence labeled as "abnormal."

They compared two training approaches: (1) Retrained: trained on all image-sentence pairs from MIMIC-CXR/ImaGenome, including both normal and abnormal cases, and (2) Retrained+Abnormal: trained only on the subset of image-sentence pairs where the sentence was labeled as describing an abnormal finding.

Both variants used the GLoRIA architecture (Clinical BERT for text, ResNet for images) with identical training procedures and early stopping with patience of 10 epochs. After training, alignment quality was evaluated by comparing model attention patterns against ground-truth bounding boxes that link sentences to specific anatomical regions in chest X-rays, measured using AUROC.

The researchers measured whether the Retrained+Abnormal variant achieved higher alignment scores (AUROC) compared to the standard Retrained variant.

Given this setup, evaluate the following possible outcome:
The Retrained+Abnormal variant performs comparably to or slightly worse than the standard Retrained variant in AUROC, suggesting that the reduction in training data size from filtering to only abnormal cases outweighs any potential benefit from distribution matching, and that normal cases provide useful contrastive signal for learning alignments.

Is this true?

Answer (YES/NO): NO